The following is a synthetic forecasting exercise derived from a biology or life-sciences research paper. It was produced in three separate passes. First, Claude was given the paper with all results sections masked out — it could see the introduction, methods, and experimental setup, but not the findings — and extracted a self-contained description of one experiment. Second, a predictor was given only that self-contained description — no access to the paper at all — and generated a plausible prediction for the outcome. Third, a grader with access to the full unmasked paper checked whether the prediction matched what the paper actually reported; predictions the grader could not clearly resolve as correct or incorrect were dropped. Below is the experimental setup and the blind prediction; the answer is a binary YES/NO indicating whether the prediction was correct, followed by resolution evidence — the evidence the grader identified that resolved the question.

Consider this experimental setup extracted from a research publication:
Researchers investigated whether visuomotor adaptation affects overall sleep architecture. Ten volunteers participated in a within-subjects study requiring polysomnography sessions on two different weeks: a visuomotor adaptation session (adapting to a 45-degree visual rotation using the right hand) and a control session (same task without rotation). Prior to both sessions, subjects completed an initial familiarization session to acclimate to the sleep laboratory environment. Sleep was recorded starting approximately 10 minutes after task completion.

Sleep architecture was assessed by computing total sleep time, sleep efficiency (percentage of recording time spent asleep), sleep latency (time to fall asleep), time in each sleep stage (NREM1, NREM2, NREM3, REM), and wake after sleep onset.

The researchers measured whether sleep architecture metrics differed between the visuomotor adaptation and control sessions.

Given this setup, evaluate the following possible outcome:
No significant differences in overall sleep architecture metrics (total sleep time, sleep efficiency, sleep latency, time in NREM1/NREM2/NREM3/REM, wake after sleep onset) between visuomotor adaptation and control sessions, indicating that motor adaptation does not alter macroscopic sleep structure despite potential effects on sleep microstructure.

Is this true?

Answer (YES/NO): YES